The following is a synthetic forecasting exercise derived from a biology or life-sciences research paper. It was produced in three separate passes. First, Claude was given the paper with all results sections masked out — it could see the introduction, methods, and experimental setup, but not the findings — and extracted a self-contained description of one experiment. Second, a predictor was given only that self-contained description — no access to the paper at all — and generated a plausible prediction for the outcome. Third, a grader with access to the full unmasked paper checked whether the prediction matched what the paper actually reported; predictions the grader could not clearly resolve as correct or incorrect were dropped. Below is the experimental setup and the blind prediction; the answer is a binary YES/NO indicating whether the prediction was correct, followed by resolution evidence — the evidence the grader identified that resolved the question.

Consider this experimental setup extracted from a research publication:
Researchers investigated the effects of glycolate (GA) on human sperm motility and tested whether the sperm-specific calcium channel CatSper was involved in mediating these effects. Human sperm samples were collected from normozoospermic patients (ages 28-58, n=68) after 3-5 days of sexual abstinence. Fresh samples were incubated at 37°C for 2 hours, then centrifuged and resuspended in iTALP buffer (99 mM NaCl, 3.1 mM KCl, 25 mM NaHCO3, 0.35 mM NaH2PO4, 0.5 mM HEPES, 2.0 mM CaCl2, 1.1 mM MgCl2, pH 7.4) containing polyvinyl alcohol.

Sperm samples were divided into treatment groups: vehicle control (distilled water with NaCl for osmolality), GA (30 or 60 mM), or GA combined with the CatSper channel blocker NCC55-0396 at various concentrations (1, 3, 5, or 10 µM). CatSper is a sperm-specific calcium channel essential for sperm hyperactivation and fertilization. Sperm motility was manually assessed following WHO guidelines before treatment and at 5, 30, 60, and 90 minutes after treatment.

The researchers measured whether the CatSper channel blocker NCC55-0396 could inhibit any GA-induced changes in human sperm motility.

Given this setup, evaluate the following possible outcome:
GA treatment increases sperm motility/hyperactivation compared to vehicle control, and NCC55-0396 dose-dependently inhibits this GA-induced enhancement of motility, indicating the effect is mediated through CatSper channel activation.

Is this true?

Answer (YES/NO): NO